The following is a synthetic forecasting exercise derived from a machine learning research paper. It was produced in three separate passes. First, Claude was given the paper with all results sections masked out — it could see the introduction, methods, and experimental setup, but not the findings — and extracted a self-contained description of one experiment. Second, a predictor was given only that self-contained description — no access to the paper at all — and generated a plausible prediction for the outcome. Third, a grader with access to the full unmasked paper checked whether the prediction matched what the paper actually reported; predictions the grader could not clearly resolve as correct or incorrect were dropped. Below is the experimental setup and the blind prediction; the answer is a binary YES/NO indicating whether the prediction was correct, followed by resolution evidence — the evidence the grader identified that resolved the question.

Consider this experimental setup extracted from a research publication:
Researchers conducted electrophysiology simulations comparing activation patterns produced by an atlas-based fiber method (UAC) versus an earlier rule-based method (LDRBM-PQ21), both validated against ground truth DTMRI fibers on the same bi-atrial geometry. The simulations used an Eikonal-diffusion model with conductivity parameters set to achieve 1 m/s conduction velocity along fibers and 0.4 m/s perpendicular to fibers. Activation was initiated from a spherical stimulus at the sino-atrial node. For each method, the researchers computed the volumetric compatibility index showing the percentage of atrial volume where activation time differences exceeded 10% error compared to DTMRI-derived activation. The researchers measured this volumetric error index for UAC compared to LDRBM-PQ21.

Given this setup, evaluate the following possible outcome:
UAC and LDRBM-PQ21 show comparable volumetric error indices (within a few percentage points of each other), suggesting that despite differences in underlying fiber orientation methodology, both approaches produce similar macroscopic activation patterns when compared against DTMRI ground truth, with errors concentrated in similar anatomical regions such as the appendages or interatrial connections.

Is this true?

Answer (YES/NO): NO